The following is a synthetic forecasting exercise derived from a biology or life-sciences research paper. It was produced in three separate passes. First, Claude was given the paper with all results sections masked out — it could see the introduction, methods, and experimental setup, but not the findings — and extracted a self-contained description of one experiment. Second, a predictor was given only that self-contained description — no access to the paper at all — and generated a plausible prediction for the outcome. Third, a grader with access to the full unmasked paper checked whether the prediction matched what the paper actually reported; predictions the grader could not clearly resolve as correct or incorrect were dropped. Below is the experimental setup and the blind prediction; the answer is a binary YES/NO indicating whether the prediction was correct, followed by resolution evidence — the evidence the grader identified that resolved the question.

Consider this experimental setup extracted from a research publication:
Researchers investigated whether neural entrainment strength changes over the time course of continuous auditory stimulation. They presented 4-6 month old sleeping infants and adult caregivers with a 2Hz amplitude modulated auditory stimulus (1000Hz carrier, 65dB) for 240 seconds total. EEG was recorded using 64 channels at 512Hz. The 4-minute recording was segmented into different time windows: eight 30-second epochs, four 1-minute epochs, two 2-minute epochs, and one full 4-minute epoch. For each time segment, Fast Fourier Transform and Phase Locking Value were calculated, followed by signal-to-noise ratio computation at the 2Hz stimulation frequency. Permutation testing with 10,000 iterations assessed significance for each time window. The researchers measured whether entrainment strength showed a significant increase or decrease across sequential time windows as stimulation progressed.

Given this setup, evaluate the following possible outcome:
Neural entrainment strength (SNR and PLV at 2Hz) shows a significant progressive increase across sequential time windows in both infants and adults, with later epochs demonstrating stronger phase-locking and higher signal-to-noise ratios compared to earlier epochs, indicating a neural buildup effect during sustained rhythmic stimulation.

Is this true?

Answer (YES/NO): NO